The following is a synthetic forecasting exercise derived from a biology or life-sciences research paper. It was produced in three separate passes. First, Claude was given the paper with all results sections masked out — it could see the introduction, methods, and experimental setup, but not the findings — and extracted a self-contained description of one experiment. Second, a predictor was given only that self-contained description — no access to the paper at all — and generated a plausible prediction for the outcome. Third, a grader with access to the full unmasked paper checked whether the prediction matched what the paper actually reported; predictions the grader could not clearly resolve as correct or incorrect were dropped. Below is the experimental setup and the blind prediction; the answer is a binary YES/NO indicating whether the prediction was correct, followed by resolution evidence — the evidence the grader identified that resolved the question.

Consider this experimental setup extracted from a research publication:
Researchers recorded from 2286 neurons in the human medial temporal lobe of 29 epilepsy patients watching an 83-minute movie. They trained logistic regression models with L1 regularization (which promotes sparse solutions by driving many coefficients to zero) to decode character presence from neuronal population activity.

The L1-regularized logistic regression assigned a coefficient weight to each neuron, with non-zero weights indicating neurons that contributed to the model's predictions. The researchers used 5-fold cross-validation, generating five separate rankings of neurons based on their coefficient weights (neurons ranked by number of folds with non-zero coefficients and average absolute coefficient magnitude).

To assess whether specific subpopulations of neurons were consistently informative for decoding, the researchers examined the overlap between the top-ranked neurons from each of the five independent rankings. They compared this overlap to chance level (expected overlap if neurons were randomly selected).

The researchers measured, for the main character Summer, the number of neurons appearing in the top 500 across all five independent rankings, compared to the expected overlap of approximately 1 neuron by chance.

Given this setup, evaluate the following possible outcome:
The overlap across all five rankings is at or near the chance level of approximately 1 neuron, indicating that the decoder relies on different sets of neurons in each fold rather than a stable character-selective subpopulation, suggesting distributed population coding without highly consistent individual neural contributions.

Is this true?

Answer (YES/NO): NO